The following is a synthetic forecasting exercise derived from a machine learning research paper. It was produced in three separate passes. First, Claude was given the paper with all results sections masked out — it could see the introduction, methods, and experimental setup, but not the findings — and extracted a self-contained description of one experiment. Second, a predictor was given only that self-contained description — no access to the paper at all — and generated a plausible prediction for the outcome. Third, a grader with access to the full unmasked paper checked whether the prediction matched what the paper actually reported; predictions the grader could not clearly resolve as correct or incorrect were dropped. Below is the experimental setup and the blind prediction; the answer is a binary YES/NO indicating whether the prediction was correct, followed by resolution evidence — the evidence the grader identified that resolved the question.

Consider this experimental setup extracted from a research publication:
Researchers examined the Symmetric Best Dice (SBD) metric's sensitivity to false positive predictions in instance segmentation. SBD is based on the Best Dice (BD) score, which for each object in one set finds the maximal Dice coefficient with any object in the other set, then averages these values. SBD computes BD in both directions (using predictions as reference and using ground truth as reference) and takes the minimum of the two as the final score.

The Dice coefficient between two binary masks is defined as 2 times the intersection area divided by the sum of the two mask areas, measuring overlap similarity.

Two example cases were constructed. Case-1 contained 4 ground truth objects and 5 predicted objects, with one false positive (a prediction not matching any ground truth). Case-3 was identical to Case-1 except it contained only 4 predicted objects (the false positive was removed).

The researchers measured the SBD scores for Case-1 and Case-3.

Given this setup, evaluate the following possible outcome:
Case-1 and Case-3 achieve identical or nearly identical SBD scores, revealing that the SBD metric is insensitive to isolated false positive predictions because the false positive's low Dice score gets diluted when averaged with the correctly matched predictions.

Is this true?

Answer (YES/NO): NO